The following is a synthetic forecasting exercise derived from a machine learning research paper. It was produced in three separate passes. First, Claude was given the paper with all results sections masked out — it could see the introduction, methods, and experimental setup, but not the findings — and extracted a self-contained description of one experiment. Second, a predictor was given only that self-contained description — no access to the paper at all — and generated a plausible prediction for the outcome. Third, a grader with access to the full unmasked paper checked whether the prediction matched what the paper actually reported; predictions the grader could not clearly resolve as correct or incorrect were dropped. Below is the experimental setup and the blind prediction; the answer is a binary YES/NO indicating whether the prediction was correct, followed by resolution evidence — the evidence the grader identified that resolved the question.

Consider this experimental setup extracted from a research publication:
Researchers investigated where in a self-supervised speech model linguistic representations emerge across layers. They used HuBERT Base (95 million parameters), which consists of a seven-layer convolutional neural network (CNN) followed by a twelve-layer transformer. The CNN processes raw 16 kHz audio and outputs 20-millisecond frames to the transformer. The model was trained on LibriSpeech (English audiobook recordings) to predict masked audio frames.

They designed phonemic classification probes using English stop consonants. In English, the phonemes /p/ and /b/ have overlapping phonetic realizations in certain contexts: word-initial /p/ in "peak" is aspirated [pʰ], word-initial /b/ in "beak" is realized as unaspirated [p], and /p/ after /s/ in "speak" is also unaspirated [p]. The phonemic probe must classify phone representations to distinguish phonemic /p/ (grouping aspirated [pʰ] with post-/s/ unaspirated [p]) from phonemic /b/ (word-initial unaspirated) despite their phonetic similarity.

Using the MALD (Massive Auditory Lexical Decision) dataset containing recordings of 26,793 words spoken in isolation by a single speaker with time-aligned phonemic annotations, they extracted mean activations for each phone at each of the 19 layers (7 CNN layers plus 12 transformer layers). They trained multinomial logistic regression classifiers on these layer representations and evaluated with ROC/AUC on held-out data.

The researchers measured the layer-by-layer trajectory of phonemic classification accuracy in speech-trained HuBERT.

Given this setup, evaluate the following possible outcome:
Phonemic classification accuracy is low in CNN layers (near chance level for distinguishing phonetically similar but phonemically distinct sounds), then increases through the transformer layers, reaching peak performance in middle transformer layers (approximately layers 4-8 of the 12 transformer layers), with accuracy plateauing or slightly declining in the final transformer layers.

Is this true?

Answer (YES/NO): NO